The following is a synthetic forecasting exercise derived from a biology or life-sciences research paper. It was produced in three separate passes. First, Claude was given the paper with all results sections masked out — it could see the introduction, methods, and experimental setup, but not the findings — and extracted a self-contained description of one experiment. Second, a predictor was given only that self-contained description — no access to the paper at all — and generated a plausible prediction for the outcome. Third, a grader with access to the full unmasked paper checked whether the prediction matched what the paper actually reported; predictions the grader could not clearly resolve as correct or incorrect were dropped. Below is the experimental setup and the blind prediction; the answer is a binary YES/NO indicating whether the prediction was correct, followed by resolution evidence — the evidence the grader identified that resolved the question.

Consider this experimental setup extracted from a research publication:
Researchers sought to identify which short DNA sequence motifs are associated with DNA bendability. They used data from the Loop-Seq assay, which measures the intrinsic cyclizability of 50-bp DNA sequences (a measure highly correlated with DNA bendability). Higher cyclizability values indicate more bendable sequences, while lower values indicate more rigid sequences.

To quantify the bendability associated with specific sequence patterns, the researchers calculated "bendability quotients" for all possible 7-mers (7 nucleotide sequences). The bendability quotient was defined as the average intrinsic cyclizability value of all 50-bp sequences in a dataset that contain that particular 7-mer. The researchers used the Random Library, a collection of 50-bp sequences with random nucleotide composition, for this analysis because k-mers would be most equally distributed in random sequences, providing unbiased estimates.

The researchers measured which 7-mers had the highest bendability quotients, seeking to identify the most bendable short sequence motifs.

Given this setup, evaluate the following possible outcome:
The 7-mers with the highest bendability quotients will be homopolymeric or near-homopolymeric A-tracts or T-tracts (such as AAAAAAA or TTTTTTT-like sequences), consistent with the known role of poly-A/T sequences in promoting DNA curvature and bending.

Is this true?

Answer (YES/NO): NO